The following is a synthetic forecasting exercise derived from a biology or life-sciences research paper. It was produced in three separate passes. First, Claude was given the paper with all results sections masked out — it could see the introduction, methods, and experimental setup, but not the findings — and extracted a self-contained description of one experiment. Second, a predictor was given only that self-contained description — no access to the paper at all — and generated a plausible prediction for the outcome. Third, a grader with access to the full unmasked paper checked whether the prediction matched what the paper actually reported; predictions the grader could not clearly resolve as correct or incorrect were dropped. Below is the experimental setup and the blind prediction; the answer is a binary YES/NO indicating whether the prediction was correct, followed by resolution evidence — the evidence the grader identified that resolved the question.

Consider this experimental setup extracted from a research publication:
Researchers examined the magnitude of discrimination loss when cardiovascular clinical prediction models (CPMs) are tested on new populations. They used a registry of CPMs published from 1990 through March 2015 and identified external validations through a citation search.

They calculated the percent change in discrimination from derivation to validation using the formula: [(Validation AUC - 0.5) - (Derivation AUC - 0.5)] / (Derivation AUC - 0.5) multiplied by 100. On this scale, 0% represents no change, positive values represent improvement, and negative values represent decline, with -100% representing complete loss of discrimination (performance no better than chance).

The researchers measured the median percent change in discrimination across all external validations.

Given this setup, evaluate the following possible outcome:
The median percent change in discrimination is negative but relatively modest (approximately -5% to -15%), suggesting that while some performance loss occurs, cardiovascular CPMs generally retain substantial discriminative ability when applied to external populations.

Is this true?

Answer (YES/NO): YES